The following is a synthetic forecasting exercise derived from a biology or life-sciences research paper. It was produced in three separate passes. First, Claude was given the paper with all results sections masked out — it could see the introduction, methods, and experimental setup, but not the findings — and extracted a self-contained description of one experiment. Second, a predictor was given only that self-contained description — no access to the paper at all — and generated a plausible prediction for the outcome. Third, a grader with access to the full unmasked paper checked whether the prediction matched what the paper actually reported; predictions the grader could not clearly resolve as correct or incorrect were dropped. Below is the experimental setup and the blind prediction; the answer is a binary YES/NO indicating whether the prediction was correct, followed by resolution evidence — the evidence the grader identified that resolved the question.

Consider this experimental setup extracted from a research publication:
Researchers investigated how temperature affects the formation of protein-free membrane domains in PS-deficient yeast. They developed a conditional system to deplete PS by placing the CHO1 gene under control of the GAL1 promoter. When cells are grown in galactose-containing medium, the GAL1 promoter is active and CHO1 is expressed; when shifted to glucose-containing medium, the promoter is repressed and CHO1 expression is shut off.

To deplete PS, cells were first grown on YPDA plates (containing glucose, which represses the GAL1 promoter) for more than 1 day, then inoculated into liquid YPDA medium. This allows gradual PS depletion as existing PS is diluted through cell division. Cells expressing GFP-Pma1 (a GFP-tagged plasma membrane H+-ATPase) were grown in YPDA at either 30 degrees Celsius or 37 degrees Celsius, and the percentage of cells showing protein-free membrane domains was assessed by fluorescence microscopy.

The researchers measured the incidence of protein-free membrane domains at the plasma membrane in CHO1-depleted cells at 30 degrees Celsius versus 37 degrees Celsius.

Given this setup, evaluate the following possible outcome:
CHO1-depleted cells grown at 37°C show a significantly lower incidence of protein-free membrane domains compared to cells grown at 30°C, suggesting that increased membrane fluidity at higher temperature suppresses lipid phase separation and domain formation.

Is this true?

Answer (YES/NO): NO